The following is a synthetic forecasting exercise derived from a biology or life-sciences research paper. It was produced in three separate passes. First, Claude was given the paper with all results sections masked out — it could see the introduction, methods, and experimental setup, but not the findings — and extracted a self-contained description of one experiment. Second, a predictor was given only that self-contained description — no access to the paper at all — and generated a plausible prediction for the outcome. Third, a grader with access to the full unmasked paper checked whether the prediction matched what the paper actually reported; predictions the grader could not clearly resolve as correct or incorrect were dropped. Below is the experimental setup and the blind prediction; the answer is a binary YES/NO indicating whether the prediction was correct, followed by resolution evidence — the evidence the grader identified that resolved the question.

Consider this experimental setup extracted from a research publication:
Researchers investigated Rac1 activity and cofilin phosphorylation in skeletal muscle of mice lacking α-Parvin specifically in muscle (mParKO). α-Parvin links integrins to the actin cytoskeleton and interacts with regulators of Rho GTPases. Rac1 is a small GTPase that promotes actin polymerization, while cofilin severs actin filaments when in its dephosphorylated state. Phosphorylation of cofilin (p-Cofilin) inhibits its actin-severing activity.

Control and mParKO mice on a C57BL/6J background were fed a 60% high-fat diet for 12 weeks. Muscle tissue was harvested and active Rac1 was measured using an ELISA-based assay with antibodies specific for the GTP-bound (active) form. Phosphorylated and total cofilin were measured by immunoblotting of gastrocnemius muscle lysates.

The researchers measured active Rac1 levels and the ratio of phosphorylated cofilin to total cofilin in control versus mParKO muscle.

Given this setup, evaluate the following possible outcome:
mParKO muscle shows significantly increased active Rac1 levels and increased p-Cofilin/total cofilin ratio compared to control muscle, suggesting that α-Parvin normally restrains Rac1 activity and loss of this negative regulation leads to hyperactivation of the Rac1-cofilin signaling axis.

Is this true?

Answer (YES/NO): YES